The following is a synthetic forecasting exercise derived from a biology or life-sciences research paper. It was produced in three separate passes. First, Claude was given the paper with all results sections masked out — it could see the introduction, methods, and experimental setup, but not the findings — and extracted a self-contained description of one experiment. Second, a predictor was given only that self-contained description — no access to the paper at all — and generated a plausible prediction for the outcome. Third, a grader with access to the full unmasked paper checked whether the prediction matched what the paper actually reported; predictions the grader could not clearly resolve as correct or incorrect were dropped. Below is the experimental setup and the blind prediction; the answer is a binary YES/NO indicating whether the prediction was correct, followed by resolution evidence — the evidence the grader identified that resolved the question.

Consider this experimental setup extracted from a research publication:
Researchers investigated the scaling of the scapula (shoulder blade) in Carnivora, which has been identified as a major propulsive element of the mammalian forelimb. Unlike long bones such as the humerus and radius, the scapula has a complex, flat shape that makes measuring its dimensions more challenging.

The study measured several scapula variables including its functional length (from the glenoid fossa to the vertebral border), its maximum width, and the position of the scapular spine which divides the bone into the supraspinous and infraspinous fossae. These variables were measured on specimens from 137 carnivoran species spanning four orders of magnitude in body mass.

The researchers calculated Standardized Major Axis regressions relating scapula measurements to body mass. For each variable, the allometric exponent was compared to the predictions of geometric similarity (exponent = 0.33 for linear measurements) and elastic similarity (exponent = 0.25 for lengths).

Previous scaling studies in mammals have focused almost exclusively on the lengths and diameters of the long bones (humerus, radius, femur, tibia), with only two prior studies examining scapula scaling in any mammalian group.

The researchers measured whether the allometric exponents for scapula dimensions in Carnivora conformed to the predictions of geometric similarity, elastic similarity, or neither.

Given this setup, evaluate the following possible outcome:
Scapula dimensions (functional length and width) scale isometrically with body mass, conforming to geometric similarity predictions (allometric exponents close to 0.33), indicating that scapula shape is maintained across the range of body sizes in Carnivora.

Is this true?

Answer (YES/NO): NO